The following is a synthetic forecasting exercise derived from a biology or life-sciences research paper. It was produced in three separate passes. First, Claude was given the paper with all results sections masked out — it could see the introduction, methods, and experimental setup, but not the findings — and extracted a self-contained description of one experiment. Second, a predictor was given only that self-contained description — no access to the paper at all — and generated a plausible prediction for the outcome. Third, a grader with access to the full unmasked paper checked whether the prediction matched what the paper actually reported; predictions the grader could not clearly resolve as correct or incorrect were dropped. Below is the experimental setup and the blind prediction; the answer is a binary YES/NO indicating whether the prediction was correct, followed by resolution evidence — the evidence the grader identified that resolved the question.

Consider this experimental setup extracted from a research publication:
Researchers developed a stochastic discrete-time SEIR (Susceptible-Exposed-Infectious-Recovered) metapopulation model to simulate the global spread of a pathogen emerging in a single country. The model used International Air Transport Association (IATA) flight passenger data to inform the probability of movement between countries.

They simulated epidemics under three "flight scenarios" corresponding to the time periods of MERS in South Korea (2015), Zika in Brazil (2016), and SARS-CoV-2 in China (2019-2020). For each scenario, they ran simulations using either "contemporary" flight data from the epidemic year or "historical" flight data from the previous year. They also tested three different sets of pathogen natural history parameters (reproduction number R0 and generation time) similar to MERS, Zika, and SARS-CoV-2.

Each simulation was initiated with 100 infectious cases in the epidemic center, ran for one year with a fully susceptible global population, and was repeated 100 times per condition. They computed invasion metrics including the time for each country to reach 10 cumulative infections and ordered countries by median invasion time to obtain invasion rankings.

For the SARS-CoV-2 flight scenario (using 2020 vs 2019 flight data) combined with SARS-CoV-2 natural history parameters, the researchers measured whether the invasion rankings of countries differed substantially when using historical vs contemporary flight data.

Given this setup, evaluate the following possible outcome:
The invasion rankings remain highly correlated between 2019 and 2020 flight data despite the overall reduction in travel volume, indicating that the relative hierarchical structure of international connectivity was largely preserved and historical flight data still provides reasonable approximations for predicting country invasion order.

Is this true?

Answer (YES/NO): YES